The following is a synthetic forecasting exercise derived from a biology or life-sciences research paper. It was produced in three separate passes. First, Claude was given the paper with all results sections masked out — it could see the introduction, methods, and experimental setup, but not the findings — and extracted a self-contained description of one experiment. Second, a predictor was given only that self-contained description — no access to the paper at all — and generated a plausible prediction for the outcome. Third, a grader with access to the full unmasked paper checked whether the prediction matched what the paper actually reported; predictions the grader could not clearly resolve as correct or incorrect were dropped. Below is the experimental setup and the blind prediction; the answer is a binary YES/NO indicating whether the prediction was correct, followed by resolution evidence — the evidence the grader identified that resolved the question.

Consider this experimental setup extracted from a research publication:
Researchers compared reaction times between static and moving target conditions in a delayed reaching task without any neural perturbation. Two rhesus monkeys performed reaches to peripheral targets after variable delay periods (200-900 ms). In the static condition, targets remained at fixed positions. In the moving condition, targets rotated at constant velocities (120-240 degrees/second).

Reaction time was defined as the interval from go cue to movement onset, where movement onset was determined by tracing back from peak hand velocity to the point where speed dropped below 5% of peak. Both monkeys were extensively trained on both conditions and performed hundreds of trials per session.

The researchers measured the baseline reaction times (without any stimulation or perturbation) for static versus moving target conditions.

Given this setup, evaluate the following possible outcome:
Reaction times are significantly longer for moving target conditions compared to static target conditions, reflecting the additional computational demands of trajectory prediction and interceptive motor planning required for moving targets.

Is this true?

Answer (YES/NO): YES